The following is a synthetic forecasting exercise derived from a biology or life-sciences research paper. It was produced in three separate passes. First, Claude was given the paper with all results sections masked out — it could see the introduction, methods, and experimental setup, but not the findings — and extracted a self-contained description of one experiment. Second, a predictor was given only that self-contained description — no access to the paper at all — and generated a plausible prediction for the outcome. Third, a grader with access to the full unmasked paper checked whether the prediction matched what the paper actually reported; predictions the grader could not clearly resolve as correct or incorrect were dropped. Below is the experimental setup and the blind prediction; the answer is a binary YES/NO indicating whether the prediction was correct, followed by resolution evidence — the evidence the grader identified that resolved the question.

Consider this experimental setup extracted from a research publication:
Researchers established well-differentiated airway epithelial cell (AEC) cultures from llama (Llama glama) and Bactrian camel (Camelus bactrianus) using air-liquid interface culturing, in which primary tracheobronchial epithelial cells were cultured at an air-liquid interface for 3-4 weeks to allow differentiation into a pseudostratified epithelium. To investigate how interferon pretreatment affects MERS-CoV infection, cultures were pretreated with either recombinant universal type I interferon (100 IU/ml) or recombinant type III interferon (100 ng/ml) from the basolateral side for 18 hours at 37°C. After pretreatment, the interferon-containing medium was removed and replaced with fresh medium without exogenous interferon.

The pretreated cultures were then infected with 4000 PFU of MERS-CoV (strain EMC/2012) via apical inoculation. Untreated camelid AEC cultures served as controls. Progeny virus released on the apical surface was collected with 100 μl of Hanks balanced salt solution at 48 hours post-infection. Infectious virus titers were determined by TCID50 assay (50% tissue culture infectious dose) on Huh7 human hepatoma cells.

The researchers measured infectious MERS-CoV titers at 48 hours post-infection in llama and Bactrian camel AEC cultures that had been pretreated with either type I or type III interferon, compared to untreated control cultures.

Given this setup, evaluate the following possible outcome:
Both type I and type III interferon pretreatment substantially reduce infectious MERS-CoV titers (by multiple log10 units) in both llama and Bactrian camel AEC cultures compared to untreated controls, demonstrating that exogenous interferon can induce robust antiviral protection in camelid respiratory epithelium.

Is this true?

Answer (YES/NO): YES